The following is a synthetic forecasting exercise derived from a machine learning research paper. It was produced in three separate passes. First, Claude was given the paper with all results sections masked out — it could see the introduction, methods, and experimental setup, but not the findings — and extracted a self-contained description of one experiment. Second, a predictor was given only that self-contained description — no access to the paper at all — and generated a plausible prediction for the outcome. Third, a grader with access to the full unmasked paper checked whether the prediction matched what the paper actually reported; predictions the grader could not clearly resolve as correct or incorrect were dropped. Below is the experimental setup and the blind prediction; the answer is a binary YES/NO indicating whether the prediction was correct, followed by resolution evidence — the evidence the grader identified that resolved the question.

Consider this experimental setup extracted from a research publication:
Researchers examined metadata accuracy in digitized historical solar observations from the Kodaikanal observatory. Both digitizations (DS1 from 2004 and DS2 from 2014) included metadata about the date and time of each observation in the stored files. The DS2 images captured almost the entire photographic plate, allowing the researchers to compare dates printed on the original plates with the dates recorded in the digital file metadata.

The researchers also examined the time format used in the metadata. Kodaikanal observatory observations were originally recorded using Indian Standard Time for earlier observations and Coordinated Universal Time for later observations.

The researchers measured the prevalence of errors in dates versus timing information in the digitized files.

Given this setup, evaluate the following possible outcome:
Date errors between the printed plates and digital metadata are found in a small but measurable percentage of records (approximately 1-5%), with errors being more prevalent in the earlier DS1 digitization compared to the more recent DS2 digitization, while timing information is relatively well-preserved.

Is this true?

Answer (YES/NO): NO